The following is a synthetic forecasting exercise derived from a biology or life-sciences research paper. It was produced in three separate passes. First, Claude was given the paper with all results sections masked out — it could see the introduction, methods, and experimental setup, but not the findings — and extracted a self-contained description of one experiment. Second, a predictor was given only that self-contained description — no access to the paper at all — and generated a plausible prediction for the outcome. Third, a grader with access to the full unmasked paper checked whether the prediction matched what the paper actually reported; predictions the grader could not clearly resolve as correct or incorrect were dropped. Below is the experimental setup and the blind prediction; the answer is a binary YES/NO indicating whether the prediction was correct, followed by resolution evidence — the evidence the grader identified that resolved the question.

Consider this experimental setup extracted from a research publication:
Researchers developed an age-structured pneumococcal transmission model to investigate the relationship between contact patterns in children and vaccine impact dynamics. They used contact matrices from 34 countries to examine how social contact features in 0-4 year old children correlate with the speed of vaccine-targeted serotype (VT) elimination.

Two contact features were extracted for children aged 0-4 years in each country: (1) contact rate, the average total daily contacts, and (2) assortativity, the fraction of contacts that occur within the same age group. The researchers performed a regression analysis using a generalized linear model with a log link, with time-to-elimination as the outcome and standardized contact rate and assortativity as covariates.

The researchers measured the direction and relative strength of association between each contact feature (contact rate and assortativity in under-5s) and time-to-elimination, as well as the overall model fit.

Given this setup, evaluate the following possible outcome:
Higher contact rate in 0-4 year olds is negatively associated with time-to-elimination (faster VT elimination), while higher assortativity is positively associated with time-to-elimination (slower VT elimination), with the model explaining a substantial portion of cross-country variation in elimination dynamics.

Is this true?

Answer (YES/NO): NO